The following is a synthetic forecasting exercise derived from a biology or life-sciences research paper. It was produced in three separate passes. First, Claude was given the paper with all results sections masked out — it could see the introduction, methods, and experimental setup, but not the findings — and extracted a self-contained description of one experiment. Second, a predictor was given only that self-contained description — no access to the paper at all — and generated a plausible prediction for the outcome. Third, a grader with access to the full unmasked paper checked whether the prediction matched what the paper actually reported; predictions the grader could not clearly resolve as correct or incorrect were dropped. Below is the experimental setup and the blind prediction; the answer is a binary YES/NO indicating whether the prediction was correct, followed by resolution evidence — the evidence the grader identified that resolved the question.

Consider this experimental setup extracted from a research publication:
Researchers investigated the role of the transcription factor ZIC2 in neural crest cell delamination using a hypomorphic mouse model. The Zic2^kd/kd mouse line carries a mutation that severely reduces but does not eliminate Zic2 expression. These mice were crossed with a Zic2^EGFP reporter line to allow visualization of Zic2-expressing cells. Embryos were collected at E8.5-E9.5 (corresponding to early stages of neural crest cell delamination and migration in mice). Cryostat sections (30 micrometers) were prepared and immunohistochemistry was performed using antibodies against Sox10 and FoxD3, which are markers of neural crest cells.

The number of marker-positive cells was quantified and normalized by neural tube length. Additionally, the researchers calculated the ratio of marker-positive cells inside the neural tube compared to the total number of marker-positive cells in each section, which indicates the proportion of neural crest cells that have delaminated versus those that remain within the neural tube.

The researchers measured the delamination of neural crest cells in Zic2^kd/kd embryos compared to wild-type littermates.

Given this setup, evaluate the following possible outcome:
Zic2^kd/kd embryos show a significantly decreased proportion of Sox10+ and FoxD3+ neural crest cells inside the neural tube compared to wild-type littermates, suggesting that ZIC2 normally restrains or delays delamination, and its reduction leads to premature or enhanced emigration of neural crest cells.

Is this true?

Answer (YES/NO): NO